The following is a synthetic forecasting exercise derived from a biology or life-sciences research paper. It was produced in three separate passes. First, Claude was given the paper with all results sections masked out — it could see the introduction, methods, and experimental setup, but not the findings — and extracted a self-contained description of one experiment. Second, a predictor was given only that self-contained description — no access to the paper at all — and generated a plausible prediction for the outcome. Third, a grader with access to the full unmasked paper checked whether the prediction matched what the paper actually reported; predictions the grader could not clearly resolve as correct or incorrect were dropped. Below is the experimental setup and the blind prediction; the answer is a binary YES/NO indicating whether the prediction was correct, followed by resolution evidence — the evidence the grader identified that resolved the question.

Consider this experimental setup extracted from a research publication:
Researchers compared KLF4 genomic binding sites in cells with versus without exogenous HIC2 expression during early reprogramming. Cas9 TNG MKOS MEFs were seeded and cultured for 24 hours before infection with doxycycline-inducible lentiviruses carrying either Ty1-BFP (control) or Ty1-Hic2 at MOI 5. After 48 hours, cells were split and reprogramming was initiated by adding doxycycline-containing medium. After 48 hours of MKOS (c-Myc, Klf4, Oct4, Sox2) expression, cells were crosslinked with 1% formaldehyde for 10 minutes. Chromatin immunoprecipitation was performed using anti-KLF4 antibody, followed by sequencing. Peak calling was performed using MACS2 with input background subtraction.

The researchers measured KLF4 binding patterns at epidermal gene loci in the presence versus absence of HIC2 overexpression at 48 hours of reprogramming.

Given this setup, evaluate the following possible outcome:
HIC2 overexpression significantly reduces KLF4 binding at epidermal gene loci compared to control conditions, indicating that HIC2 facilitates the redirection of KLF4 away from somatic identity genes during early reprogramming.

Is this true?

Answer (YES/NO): NO